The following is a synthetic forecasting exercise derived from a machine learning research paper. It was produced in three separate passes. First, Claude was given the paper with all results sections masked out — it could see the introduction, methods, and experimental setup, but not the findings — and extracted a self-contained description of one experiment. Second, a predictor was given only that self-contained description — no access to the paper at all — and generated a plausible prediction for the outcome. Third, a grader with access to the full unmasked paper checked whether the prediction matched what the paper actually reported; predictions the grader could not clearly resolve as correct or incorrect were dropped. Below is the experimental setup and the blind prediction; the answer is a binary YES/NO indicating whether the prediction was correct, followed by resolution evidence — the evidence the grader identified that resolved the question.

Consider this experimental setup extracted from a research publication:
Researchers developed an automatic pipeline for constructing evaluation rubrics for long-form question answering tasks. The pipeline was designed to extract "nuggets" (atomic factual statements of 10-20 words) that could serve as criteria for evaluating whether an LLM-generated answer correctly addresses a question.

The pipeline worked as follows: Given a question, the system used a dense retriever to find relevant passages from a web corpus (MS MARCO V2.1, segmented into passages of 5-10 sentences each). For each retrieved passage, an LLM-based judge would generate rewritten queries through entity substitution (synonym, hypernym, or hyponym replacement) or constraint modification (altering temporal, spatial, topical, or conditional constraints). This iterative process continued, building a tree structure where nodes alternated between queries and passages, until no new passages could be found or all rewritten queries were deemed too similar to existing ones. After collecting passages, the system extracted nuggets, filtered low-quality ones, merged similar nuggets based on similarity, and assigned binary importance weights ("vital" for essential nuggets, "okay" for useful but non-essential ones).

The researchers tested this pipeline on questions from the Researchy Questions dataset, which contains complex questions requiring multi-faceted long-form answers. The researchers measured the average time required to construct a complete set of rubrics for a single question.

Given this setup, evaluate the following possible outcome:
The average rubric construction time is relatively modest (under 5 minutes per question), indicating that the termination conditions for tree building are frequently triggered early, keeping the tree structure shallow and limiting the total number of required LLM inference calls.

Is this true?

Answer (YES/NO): NO